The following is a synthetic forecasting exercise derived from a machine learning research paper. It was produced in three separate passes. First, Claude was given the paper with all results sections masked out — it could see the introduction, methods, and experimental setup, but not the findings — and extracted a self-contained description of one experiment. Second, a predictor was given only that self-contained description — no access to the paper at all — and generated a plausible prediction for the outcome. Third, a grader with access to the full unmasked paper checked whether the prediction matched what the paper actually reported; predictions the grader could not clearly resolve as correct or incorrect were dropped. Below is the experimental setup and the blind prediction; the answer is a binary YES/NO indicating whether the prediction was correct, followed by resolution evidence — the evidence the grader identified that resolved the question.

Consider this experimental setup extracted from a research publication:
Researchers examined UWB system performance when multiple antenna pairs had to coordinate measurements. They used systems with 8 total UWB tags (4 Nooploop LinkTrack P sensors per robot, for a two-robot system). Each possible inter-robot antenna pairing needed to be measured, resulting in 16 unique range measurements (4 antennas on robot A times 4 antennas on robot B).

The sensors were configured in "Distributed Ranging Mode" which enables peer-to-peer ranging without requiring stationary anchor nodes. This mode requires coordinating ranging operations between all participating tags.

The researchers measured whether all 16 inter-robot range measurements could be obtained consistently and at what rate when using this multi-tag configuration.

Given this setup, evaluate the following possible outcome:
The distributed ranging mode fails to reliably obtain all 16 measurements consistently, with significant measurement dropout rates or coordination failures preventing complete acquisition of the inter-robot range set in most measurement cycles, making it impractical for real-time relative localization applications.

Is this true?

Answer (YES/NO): NO